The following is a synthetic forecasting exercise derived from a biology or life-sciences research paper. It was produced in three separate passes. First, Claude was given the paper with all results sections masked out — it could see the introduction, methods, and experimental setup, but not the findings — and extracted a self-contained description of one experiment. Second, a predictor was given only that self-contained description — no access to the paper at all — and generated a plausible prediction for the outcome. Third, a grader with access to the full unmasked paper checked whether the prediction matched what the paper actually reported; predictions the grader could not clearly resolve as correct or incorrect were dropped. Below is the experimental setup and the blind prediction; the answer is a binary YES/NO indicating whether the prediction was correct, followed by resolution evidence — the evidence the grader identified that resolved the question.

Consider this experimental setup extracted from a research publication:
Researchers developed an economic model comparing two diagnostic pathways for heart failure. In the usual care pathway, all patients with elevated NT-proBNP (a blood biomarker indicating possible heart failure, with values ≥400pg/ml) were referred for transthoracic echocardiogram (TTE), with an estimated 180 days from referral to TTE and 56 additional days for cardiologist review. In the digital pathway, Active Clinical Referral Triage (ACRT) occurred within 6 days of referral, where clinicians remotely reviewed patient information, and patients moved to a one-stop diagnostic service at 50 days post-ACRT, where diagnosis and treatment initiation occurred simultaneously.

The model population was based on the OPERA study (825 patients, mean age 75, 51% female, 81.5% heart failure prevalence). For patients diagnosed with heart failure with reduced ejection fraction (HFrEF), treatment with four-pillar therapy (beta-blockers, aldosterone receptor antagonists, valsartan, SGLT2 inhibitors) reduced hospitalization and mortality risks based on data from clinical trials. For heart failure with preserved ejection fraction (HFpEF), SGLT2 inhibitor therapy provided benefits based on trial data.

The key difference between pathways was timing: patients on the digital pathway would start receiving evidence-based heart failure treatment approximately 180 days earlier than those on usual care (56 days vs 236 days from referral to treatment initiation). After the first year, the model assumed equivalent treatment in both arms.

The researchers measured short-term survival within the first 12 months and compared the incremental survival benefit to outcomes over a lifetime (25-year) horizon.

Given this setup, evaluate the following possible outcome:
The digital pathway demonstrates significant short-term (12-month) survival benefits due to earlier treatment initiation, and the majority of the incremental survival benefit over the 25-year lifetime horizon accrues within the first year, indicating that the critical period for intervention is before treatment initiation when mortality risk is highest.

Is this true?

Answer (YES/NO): NO